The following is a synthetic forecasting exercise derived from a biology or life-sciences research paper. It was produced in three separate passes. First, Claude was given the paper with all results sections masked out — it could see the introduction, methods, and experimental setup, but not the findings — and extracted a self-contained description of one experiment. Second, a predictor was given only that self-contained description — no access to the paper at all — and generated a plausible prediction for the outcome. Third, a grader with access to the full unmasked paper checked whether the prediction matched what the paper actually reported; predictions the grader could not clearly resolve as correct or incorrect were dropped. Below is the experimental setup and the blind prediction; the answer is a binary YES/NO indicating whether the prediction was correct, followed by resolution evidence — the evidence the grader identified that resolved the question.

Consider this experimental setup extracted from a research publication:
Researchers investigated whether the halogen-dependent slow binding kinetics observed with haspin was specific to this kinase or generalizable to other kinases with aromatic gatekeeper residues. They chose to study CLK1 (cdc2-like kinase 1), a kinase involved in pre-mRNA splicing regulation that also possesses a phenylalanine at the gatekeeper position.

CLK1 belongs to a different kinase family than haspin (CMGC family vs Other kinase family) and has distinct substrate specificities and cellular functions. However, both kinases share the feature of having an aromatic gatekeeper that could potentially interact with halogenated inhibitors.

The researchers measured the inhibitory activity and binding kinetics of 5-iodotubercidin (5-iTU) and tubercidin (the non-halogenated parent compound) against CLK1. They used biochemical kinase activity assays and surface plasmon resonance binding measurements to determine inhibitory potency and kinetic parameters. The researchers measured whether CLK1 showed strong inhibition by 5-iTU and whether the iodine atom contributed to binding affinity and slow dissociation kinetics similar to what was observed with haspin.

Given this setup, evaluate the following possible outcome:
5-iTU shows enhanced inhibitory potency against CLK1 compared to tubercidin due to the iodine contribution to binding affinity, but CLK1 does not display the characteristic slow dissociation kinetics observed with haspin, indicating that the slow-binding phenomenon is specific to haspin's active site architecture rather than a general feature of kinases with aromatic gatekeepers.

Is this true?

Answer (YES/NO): NO